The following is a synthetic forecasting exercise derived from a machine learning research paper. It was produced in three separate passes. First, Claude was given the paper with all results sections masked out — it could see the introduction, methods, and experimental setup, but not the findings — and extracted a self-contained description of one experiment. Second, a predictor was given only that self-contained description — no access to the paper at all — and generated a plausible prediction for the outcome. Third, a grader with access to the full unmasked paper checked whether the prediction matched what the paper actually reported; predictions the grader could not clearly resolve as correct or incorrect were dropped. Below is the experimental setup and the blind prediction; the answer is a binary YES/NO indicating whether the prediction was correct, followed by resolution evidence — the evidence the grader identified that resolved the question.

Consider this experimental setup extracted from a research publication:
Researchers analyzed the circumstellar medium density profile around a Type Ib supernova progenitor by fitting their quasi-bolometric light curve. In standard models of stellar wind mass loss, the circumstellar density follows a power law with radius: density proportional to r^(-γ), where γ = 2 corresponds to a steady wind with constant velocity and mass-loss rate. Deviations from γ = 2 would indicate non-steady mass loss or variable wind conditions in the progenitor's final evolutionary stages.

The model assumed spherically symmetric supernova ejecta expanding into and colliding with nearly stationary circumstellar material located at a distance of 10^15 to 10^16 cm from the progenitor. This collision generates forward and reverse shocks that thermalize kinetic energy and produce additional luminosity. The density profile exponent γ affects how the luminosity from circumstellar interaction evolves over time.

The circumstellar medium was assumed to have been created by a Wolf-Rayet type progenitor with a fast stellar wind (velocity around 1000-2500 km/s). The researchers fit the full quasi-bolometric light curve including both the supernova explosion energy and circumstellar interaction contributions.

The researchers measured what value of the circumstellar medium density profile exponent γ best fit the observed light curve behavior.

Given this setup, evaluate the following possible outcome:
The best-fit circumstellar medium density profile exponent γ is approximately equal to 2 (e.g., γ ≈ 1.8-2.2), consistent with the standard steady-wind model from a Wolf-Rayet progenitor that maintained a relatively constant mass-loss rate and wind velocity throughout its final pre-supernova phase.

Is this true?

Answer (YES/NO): NO